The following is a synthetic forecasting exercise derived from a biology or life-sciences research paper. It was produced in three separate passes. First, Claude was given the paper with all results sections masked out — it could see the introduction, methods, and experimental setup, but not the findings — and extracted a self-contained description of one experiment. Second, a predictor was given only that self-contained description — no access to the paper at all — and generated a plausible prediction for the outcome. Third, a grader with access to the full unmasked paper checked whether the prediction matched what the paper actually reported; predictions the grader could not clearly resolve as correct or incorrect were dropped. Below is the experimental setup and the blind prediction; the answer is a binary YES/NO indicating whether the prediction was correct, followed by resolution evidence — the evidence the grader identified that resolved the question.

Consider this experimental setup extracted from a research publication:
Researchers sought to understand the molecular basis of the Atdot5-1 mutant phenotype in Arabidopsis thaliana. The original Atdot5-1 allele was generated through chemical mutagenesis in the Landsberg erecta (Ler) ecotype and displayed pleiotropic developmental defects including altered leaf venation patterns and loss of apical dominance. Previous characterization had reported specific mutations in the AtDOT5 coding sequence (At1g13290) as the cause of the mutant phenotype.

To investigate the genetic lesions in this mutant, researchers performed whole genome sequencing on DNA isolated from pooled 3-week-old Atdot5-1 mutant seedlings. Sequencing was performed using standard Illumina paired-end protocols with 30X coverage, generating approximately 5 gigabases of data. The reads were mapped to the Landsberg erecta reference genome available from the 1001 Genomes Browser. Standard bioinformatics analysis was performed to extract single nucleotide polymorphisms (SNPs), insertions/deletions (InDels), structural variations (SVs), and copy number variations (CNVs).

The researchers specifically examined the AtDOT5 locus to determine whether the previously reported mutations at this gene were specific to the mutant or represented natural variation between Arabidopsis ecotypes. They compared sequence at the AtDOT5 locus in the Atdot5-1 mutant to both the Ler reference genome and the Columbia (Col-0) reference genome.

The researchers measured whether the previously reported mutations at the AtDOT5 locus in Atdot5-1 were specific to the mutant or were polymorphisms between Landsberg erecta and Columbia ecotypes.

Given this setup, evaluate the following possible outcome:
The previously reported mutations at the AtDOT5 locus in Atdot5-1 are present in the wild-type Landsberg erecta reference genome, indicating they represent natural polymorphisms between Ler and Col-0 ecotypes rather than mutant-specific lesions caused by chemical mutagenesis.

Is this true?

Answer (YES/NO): YES